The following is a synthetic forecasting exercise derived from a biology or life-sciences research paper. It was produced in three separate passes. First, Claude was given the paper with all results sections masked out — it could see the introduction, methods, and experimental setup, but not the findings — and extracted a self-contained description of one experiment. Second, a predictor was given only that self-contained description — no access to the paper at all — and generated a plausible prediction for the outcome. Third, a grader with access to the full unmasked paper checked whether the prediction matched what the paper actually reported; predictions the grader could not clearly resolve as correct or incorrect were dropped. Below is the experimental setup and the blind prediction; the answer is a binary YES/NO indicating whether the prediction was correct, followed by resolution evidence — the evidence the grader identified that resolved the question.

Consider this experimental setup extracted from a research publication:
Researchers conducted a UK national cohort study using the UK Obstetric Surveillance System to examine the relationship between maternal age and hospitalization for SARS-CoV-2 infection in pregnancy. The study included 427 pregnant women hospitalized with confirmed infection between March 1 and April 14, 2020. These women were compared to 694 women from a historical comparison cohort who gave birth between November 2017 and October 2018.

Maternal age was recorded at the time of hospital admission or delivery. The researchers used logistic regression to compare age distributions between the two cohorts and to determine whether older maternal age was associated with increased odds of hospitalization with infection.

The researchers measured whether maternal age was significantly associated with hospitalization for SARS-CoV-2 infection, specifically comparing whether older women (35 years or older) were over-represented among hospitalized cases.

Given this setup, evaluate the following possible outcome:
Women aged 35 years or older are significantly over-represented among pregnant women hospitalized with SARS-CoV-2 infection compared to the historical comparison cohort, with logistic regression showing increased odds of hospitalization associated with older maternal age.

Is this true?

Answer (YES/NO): YES